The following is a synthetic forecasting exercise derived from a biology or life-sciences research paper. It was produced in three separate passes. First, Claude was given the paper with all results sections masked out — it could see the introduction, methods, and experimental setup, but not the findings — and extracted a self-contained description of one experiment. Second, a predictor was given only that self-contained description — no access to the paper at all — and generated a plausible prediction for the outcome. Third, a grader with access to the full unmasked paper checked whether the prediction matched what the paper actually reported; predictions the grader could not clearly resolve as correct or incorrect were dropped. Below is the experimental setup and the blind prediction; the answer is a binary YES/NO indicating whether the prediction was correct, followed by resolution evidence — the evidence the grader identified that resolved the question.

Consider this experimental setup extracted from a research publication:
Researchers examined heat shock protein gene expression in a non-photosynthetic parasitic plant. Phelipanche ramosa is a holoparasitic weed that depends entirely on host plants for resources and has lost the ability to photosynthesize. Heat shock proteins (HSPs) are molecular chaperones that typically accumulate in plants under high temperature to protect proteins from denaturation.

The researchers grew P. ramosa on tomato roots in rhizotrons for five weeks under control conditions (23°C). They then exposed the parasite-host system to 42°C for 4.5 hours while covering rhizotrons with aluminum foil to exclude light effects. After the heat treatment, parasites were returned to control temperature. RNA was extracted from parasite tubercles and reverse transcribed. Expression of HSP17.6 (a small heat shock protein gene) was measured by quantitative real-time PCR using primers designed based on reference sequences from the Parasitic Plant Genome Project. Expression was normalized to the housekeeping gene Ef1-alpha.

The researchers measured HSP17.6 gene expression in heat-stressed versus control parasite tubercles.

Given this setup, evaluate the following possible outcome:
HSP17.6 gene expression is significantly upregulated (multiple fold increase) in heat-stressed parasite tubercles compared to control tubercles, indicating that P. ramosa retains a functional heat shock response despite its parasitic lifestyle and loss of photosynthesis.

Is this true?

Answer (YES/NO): YES